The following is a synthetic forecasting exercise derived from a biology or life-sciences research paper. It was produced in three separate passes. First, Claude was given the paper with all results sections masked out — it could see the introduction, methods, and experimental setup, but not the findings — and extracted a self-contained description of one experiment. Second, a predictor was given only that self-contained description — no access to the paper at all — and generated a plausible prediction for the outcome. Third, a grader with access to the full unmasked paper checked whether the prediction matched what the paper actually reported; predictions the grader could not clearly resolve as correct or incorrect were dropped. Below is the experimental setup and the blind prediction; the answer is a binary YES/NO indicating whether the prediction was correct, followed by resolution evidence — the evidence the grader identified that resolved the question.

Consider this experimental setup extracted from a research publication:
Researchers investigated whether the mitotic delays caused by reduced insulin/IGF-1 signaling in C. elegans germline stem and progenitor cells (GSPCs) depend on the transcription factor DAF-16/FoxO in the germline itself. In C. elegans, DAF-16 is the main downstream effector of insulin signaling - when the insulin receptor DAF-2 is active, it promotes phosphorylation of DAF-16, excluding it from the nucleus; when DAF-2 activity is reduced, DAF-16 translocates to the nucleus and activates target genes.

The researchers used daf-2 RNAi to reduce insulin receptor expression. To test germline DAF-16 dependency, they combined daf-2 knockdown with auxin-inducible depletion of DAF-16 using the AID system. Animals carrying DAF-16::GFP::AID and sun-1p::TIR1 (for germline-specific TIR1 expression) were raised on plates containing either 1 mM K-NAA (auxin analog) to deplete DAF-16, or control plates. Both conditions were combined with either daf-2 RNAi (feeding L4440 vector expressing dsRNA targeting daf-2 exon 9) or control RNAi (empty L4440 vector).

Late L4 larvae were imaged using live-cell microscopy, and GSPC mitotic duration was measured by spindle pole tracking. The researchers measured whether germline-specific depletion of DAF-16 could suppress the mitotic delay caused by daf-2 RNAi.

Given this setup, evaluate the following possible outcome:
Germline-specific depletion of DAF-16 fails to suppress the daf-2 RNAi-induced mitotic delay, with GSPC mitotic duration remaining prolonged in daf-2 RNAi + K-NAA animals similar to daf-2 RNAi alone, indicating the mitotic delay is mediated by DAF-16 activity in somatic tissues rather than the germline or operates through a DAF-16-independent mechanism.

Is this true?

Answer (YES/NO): YES